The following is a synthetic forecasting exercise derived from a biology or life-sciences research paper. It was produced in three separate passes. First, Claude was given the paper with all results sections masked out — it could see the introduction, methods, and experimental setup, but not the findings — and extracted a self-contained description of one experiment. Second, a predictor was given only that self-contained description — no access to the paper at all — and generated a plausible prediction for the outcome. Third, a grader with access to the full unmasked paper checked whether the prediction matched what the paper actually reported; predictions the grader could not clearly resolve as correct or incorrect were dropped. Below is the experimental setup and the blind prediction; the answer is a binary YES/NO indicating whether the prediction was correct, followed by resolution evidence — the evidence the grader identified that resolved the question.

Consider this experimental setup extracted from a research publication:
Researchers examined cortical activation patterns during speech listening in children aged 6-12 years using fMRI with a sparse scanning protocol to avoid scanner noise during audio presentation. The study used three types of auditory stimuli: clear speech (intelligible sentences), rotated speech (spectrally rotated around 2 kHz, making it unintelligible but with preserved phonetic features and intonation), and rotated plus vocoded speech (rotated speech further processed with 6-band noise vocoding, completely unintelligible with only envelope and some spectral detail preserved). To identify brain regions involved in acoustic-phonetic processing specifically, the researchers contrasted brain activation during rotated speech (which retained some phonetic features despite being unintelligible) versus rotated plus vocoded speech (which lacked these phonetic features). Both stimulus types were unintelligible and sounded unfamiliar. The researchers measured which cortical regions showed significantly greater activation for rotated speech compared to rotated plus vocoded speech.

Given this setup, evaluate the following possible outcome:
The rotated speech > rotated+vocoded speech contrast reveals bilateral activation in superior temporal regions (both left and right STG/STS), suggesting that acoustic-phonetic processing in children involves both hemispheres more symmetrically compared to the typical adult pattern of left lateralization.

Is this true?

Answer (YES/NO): YES